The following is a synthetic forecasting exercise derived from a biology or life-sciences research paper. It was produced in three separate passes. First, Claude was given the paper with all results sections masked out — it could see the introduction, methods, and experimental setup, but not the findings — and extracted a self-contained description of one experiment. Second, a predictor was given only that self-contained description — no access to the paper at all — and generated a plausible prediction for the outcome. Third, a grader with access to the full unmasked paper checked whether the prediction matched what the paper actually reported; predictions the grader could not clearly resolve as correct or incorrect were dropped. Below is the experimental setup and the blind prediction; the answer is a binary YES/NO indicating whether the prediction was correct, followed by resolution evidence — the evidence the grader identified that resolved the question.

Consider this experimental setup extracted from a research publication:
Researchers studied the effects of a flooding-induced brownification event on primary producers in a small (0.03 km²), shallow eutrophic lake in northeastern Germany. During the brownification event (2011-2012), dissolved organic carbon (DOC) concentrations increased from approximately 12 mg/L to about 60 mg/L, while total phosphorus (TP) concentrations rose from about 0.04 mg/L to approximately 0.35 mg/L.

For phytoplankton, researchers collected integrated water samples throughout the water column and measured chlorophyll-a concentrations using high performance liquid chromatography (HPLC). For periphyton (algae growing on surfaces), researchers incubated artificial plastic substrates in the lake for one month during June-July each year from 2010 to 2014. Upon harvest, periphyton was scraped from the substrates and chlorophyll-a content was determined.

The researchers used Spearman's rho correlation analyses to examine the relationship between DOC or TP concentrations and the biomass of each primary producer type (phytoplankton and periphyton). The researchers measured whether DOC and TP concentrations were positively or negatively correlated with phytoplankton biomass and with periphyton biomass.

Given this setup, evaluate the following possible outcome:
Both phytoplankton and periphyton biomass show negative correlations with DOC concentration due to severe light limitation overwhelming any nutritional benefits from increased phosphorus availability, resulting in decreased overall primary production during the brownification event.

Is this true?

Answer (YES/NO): NO